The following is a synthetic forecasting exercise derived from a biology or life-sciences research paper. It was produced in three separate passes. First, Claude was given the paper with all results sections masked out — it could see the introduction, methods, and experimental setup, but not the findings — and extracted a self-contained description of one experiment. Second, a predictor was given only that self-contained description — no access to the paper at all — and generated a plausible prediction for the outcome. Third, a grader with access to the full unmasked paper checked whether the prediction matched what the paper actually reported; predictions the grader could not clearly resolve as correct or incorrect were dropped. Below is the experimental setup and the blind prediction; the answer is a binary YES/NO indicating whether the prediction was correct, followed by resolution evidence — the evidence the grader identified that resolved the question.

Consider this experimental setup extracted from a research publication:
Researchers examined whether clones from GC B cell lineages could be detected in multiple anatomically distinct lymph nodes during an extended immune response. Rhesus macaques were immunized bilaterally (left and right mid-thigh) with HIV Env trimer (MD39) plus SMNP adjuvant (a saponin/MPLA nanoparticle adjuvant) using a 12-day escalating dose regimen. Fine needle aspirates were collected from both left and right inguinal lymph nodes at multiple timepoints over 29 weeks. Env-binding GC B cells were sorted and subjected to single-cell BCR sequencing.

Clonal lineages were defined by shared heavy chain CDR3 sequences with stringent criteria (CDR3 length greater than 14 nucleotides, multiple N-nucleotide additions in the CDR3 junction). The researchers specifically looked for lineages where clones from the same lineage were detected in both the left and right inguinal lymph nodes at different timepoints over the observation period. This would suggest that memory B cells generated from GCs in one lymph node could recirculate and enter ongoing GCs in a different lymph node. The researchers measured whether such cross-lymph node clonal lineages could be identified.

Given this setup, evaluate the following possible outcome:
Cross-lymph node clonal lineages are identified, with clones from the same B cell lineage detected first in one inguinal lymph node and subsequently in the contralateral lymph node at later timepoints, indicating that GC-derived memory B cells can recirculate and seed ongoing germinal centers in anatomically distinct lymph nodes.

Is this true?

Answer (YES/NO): YES